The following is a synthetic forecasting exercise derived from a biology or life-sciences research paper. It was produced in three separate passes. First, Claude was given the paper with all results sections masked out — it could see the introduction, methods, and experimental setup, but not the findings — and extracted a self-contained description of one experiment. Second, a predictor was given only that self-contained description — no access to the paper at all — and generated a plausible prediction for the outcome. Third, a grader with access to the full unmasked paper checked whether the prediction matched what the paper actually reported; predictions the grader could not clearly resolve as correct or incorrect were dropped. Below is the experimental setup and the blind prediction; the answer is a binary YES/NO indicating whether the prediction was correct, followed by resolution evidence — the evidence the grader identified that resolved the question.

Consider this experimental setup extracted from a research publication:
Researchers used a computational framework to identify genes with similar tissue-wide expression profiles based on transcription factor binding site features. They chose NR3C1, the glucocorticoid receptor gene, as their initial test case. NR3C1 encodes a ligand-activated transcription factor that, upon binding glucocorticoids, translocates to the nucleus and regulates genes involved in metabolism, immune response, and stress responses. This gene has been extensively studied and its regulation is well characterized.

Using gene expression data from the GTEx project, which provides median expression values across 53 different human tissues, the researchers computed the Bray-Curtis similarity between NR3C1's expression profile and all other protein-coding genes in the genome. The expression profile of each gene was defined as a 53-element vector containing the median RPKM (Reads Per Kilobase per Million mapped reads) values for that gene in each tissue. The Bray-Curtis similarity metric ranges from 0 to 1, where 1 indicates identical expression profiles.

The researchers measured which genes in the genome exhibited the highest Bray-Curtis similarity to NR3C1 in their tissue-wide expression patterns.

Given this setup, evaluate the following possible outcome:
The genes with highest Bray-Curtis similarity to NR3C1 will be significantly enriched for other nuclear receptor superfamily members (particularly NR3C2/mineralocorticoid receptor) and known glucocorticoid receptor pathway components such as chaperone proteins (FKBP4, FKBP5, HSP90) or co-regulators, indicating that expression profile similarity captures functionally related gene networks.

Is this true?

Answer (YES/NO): NO